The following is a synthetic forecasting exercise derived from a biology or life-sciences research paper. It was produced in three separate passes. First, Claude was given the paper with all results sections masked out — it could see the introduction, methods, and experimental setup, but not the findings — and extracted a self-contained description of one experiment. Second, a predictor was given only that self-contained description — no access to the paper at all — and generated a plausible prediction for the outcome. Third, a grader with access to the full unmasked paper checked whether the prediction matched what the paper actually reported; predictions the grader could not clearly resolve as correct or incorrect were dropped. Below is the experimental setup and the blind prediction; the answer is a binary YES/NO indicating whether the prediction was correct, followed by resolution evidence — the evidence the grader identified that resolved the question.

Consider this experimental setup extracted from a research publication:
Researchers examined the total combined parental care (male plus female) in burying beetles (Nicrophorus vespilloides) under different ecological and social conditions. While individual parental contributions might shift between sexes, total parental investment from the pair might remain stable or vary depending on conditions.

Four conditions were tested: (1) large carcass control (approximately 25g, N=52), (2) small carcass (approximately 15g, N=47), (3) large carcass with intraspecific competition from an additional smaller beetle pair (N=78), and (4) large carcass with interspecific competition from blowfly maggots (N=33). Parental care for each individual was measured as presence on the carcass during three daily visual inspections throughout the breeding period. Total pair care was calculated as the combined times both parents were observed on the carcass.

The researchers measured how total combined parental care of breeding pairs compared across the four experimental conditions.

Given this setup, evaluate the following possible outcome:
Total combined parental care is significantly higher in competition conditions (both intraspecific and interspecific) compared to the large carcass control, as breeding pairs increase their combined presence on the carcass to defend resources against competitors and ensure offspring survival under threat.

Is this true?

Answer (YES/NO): NO